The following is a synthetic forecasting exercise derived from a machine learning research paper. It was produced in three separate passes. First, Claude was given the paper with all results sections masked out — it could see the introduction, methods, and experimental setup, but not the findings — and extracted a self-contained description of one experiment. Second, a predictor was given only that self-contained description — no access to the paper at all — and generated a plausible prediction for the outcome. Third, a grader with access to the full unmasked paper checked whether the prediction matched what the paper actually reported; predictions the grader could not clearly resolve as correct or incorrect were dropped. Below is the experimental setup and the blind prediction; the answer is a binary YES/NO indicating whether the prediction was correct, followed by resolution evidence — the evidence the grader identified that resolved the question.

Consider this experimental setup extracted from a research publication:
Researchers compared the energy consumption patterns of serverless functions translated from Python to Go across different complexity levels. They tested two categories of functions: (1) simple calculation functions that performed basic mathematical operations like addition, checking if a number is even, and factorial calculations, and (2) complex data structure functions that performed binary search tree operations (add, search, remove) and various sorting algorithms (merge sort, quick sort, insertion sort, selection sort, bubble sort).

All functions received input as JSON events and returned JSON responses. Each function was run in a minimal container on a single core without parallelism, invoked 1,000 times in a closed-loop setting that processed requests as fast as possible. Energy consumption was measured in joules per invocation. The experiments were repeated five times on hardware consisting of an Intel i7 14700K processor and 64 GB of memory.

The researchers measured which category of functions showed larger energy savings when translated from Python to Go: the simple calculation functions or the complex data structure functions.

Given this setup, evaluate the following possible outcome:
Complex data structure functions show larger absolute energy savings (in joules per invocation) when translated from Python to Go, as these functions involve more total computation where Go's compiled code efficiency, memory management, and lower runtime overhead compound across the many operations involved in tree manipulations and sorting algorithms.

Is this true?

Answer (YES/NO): YES